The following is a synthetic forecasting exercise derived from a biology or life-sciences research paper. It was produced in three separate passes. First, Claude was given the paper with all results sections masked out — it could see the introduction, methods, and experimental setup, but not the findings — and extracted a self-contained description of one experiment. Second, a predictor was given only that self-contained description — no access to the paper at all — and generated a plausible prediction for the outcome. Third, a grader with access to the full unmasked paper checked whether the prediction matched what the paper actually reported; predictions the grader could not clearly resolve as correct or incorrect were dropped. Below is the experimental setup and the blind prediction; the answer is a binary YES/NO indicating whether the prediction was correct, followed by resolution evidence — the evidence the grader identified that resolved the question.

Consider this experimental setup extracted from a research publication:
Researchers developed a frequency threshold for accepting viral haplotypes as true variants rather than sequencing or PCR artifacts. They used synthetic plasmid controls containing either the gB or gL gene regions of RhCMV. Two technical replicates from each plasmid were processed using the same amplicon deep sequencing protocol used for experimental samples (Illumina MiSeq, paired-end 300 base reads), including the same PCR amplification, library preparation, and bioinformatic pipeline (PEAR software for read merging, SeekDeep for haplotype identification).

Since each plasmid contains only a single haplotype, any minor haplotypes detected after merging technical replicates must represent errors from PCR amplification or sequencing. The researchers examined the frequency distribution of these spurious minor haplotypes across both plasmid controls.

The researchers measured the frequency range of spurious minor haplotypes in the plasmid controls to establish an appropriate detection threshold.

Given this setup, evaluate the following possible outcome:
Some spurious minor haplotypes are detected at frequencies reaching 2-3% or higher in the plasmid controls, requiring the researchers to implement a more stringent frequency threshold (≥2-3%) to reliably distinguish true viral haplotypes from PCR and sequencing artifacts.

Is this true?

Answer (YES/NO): NO